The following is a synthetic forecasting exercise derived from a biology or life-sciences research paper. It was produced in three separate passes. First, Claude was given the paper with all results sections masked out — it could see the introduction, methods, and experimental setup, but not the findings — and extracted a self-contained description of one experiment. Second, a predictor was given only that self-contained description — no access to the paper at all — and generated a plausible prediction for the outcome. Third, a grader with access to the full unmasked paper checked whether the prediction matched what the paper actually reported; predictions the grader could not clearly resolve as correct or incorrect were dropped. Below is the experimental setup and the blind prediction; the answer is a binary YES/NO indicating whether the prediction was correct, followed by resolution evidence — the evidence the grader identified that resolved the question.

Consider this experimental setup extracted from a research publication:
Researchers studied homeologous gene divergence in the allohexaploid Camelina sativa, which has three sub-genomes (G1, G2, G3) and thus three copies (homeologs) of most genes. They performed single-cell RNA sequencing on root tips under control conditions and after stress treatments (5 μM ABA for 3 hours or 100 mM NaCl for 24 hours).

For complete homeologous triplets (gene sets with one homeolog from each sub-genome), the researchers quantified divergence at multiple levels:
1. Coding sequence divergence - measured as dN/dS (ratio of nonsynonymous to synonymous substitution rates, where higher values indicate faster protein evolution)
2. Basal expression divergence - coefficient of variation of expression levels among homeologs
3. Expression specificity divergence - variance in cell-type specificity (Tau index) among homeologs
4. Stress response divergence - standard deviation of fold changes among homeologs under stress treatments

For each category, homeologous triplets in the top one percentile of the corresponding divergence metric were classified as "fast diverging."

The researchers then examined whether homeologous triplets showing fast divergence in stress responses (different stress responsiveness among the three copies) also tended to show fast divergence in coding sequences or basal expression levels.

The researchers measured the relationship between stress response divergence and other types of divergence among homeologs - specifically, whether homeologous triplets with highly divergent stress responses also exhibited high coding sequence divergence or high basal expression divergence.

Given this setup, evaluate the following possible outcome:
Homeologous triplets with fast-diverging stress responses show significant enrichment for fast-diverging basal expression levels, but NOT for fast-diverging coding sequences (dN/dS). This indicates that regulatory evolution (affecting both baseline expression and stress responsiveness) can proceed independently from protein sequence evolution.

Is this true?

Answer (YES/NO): NO